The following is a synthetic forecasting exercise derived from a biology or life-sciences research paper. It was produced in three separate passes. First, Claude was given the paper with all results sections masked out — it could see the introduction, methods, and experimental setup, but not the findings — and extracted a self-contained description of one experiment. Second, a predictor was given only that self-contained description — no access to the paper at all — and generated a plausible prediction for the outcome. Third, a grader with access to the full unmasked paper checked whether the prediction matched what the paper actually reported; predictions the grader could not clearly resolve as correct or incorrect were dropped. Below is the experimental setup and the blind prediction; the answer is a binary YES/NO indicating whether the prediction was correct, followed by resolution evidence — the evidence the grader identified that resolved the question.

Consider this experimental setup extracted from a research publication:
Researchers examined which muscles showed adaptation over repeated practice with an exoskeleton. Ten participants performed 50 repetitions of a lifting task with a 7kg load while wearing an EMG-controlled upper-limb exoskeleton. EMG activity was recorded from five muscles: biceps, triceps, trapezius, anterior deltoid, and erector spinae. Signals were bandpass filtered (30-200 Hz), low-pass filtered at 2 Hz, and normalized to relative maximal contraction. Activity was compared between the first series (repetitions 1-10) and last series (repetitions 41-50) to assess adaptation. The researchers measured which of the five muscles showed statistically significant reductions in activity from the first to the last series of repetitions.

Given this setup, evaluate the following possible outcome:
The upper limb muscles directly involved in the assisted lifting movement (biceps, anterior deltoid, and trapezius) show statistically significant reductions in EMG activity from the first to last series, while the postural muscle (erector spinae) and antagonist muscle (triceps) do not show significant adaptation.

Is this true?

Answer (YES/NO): NO